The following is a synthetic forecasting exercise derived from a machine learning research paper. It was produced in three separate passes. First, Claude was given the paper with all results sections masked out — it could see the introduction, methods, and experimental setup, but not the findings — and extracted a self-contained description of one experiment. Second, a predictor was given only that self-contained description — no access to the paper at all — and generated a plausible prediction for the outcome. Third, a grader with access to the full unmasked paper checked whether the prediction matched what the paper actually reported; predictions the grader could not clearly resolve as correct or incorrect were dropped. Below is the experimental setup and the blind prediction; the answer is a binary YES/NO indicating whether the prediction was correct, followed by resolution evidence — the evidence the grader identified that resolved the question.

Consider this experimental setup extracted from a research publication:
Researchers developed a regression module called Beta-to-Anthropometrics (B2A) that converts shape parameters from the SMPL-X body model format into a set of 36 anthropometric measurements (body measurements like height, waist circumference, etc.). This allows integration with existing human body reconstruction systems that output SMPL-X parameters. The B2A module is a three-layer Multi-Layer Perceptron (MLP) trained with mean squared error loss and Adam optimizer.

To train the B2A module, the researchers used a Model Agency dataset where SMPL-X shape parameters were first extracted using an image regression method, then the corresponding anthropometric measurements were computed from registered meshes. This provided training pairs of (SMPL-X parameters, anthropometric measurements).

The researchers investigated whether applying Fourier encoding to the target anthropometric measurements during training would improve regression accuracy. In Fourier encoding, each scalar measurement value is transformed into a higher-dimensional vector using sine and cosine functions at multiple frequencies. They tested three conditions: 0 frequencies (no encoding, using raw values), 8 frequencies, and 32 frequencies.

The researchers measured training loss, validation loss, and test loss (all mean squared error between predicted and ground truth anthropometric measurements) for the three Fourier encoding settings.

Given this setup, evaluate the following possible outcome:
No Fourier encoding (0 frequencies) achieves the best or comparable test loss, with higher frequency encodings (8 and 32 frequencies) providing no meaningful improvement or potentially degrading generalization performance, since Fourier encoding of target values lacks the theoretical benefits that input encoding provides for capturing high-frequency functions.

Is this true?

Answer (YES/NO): YES